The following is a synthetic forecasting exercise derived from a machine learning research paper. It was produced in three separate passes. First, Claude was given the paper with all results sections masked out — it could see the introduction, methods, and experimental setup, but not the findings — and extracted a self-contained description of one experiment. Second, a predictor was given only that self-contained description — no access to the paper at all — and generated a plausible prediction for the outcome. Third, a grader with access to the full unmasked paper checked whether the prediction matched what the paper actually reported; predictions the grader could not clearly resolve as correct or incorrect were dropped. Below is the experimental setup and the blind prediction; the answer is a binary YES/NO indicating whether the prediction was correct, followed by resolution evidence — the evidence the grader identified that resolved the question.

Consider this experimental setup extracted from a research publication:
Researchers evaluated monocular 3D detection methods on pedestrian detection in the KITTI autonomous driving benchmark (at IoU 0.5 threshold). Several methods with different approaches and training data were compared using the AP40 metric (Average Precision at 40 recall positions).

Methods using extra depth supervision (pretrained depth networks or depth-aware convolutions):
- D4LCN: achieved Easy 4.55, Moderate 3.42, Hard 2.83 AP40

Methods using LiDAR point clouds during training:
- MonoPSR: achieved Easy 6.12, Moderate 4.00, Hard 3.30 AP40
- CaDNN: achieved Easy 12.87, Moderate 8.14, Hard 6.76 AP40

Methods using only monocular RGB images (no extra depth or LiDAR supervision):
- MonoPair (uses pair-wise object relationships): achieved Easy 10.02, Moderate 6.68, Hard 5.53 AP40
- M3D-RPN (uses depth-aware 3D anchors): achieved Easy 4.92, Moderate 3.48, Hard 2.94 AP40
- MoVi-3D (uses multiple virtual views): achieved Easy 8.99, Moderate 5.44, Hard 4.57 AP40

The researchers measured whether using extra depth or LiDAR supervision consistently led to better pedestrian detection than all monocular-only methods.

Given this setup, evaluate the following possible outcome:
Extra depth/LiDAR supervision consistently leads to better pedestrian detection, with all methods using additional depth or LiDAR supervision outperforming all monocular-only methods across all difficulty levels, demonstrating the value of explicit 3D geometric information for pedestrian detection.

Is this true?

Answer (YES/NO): NO